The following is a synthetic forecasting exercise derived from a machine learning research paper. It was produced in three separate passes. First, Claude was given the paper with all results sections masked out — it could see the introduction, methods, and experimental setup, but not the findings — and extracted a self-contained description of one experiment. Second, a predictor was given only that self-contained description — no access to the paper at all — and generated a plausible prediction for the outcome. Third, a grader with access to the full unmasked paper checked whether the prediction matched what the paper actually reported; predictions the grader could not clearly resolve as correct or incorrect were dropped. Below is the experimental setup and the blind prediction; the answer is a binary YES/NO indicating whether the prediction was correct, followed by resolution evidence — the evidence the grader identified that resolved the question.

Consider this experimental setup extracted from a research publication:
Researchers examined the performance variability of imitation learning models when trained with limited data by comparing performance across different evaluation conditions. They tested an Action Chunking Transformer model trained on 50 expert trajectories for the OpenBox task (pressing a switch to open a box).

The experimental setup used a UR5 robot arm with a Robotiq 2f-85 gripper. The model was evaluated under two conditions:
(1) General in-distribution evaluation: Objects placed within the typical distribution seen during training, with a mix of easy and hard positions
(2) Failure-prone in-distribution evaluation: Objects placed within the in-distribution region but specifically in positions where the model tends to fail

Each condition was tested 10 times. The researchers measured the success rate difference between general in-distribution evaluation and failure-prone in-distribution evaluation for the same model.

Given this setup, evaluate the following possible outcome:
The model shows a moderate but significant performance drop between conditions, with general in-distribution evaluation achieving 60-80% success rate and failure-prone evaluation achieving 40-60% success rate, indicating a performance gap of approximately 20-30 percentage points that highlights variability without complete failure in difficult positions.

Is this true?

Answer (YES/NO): NO